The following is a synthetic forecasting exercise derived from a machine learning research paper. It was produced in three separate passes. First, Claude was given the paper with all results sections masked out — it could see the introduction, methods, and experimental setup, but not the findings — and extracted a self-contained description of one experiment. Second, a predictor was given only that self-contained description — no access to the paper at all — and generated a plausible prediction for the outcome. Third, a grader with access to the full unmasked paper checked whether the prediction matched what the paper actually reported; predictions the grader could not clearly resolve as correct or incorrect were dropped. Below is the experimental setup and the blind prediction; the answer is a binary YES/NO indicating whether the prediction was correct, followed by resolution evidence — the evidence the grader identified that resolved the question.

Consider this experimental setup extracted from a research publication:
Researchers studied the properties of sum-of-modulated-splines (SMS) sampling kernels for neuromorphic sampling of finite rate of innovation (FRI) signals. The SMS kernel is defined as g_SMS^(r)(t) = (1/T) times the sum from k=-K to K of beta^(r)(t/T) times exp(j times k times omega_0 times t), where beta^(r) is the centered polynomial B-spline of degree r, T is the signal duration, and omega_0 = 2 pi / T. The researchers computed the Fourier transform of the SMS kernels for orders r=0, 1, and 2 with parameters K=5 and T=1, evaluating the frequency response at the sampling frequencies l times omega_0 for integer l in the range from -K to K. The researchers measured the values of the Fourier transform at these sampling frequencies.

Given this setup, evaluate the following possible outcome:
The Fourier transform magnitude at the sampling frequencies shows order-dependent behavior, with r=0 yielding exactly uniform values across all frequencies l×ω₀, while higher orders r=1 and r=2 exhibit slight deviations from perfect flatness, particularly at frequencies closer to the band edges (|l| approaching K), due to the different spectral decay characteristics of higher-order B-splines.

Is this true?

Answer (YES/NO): NO